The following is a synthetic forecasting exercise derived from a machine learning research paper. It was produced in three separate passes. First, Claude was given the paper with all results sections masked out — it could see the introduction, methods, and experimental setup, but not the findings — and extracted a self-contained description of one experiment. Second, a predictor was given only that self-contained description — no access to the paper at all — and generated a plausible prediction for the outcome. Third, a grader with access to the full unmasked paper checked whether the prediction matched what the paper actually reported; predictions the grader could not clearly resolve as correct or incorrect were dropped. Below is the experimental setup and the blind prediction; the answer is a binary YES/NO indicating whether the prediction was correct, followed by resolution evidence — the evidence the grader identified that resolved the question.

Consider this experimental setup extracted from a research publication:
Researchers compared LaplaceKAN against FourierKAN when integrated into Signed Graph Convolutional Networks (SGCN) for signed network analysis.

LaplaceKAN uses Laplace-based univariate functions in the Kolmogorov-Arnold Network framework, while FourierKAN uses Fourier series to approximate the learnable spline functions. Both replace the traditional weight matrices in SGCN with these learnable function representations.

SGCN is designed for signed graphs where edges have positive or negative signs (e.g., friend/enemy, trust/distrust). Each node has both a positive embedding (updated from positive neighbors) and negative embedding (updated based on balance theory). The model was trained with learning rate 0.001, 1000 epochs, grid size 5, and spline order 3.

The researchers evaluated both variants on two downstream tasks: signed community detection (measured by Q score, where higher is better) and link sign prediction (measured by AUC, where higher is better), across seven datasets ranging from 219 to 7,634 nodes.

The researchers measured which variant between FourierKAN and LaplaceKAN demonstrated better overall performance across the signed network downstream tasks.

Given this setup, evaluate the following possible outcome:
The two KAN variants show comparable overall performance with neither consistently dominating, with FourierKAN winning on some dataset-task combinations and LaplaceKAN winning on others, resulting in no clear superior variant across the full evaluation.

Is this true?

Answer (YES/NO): NO